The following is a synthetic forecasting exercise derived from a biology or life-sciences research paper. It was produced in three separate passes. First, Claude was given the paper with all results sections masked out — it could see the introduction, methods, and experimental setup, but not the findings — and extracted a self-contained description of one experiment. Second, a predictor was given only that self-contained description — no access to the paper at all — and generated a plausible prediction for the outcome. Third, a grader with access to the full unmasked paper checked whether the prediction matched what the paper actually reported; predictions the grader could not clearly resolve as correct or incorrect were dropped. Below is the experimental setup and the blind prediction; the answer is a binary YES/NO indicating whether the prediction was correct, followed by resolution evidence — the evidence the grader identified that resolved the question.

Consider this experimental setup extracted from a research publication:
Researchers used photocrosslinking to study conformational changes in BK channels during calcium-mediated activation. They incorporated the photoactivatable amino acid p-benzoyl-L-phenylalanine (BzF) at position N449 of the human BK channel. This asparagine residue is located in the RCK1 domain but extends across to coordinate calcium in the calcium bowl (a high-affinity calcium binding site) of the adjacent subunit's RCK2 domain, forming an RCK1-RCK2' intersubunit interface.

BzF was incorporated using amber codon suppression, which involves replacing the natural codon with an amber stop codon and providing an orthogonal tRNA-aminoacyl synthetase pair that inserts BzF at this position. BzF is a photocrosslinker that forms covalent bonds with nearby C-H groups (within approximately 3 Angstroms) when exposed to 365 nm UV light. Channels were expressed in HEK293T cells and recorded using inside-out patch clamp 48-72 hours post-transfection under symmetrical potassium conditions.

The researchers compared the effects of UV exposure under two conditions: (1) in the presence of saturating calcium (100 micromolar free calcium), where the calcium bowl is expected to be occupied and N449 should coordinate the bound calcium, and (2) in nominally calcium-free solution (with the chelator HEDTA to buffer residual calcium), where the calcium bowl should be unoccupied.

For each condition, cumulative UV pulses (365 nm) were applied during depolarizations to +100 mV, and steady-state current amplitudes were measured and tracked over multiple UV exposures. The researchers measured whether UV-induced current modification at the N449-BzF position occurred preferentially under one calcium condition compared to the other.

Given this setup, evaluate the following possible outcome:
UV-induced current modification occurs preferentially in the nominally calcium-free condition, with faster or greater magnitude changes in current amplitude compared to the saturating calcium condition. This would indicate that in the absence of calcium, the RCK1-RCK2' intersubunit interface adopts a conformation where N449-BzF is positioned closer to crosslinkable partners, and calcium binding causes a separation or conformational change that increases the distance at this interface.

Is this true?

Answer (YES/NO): NO